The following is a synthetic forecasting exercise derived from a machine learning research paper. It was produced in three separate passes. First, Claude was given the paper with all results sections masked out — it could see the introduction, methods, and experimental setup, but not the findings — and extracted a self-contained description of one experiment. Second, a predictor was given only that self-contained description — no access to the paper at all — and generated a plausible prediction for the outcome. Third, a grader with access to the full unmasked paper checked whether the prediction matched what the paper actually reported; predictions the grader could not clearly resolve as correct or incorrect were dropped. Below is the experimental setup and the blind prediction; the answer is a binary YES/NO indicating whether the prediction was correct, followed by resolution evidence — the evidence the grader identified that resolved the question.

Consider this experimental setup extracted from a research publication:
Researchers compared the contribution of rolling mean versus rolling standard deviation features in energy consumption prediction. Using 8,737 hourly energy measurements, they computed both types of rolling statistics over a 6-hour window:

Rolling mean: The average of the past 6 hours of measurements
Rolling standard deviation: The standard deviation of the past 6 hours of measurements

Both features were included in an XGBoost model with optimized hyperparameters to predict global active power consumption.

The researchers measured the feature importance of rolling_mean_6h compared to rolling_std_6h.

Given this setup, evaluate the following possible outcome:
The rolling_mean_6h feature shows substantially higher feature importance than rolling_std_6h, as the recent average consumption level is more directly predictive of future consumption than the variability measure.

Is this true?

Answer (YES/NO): YES